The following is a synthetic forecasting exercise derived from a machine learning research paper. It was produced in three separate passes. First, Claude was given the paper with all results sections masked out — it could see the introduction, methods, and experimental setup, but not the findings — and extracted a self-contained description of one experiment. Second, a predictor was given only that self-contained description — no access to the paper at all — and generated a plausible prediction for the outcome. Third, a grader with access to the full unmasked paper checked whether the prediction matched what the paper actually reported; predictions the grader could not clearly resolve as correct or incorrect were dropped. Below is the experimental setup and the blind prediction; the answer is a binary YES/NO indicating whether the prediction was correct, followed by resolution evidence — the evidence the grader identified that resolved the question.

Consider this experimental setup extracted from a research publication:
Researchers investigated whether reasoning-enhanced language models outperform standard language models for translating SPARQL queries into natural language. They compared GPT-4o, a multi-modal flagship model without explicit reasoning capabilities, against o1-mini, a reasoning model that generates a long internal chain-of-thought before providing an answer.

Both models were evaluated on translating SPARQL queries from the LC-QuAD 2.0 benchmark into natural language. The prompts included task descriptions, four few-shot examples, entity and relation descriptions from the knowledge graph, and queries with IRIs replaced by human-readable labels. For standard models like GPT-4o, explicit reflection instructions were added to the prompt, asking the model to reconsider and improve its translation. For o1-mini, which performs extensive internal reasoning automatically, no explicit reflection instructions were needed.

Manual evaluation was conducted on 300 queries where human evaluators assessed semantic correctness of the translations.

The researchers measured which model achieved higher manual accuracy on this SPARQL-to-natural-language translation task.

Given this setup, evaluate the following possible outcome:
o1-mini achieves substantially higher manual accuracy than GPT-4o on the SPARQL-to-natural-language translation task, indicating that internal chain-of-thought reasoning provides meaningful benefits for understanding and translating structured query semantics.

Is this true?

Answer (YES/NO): NO